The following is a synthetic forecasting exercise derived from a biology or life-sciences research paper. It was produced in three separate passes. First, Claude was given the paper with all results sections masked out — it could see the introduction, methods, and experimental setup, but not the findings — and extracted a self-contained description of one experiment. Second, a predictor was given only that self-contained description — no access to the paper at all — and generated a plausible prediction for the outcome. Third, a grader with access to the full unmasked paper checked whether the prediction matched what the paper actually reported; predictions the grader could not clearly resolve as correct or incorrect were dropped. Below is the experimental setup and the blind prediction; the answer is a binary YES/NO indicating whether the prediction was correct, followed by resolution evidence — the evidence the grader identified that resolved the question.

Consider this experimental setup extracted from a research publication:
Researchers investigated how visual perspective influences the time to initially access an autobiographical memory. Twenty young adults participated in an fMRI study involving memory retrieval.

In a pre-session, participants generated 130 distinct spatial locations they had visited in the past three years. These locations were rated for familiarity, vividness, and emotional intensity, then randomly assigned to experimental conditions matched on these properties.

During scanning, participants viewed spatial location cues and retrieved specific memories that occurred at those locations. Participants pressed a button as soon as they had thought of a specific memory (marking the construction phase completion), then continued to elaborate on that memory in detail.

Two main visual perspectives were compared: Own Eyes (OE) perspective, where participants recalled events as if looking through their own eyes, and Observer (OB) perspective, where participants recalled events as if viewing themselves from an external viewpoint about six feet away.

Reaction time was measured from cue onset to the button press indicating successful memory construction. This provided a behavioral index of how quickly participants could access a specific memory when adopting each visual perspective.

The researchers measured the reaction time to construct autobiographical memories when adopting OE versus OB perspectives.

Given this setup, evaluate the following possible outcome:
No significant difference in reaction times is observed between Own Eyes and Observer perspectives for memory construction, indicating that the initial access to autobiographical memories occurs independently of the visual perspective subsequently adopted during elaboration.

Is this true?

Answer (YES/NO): NO